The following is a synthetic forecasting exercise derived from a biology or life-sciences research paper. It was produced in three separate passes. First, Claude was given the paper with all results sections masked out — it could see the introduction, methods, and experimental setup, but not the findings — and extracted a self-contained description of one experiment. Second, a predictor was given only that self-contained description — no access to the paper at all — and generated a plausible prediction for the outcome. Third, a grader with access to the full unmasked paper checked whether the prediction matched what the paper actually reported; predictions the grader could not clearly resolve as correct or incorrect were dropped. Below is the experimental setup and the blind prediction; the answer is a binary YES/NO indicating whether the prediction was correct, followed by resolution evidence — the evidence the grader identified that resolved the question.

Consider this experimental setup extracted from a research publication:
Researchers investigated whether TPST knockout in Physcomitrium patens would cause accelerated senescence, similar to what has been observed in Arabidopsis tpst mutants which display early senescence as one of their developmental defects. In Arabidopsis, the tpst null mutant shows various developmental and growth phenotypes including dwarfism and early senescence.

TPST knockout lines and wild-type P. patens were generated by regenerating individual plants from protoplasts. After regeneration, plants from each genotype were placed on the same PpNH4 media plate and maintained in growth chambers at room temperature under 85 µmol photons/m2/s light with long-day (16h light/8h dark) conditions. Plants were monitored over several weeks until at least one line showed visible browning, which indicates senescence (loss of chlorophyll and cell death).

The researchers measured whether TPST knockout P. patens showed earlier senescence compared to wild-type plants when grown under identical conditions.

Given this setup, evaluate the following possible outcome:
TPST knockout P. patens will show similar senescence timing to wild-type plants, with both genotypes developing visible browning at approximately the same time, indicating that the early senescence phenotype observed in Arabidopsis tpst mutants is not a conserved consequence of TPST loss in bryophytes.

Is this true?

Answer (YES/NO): NO